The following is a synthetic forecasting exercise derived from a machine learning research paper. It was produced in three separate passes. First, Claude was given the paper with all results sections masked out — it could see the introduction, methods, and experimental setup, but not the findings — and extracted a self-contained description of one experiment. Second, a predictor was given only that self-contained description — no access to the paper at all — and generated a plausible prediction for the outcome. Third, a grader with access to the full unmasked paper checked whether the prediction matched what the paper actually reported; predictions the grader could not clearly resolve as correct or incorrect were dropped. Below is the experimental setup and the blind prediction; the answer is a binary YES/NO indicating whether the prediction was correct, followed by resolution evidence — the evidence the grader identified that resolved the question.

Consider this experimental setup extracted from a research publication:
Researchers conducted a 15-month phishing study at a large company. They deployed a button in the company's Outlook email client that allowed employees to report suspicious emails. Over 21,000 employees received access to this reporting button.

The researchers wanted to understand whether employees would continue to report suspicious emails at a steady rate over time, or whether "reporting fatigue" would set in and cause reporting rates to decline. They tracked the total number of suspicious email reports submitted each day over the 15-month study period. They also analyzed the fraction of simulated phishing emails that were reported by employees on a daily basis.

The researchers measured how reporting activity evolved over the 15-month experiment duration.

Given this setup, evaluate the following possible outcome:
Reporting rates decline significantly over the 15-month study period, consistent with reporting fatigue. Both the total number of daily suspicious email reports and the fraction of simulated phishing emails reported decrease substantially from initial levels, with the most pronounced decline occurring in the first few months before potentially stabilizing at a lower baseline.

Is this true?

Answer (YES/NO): NO